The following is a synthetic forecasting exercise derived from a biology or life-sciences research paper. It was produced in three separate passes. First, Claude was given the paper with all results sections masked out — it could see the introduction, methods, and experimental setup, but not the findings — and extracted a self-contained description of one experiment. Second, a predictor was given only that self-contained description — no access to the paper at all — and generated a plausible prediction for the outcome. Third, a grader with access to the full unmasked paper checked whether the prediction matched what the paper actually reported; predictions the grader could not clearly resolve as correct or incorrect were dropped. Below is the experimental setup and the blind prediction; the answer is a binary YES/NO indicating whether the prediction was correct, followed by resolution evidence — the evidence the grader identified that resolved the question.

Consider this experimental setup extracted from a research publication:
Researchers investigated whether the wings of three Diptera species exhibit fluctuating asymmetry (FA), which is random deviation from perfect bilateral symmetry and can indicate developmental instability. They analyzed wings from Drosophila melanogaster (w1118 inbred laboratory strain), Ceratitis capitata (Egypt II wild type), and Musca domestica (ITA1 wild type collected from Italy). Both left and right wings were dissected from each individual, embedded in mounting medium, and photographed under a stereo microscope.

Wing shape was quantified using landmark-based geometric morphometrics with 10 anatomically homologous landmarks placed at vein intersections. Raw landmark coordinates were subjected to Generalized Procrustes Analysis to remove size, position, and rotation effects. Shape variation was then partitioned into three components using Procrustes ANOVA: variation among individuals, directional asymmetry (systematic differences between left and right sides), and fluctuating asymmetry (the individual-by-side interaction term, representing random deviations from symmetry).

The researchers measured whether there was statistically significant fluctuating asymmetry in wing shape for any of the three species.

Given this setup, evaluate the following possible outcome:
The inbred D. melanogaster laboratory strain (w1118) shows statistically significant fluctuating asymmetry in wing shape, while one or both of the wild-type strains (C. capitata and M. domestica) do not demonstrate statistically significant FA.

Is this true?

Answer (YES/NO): NO